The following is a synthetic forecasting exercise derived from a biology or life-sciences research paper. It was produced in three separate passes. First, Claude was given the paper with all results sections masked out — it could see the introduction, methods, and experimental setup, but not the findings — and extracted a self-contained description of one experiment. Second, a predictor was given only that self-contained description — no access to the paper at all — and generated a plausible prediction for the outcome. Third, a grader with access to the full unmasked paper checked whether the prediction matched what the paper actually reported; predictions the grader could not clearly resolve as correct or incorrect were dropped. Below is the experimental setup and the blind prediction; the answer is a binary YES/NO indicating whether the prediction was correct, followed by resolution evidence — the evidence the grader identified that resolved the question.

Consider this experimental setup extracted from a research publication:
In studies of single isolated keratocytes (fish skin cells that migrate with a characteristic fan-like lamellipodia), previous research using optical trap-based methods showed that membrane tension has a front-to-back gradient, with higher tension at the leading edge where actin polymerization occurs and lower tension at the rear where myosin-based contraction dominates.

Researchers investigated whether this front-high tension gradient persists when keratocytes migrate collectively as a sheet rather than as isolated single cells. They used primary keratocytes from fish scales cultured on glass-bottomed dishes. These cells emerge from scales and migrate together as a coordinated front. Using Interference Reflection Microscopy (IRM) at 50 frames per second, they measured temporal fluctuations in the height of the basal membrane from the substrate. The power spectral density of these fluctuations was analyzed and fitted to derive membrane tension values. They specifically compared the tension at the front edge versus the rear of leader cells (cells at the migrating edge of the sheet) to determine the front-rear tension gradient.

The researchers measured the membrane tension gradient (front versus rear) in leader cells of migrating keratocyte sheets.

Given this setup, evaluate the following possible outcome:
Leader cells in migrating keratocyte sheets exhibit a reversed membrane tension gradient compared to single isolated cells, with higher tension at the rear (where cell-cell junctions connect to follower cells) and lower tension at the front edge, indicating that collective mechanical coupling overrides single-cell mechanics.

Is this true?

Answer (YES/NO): NO